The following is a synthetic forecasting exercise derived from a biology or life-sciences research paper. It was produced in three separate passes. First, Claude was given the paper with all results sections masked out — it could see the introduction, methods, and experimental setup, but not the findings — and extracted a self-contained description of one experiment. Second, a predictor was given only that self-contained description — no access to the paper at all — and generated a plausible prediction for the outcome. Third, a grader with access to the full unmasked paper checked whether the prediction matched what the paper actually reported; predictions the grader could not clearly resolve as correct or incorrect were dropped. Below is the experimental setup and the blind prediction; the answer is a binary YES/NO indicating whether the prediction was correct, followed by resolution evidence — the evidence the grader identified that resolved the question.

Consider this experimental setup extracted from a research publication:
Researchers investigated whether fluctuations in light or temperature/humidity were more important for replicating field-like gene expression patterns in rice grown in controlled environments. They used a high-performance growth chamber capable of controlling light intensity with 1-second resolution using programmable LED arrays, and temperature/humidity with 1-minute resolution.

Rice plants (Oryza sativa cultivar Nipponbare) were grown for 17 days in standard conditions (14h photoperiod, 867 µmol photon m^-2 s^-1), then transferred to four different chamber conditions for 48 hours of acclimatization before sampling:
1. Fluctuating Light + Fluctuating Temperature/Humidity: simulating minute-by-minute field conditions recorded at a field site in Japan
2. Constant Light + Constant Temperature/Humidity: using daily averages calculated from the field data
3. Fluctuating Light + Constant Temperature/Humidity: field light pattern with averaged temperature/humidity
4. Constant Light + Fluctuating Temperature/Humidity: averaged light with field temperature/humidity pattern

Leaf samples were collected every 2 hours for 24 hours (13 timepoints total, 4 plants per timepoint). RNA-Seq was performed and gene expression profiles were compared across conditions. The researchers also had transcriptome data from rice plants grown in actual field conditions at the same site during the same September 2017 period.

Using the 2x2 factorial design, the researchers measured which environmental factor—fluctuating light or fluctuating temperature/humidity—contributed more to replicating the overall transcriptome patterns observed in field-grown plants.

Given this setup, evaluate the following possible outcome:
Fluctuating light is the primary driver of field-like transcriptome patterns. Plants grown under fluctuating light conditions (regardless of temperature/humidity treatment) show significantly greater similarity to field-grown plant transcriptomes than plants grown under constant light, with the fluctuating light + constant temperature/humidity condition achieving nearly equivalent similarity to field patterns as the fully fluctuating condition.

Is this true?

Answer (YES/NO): NO